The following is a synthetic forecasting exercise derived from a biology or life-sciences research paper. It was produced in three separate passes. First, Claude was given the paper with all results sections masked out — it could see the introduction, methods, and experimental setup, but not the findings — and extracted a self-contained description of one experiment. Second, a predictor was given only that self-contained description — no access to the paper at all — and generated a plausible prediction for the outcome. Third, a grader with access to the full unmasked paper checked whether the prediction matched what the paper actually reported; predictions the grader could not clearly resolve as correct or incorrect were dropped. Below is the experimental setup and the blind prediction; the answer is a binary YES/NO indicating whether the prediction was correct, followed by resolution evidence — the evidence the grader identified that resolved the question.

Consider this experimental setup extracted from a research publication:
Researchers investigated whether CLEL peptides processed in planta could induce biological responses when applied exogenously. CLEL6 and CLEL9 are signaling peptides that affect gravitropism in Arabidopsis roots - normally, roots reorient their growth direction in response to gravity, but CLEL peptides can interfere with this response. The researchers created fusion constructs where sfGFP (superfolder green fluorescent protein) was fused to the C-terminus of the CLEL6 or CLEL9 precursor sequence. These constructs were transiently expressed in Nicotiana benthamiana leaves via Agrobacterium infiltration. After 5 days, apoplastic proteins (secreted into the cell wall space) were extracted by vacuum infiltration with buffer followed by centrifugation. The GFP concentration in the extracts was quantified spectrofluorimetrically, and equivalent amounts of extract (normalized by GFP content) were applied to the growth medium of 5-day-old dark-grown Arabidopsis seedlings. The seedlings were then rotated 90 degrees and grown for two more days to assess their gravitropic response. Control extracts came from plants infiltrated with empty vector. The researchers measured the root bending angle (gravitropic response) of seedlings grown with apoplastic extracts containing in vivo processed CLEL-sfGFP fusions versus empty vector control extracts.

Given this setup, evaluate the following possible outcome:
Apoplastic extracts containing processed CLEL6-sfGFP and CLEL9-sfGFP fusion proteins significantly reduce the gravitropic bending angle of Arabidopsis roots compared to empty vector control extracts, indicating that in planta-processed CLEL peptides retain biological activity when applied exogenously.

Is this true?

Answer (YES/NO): NO